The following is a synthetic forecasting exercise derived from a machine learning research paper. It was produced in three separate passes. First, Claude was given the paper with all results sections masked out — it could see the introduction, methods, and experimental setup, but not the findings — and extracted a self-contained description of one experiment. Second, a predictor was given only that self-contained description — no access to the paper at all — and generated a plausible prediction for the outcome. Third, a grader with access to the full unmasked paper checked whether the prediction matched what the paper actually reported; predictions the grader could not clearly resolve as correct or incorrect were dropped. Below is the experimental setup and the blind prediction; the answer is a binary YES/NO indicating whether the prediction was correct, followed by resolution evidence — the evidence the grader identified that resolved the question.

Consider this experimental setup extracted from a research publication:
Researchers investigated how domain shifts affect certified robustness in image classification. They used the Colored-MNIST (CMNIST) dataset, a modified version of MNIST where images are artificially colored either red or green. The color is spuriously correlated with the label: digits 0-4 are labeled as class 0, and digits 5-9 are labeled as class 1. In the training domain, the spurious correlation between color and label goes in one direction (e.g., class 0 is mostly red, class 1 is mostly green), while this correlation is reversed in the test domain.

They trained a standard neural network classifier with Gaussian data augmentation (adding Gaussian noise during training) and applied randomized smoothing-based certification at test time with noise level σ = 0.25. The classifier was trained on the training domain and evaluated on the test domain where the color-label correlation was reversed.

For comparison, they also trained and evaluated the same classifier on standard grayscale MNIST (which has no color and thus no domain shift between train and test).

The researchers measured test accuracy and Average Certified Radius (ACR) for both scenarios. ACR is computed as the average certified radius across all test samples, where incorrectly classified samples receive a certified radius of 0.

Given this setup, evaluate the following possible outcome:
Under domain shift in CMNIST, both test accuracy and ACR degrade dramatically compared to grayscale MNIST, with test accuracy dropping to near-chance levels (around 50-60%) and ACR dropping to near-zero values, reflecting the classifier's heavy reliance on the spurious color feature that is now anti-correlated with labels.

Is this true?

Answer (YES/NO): NO